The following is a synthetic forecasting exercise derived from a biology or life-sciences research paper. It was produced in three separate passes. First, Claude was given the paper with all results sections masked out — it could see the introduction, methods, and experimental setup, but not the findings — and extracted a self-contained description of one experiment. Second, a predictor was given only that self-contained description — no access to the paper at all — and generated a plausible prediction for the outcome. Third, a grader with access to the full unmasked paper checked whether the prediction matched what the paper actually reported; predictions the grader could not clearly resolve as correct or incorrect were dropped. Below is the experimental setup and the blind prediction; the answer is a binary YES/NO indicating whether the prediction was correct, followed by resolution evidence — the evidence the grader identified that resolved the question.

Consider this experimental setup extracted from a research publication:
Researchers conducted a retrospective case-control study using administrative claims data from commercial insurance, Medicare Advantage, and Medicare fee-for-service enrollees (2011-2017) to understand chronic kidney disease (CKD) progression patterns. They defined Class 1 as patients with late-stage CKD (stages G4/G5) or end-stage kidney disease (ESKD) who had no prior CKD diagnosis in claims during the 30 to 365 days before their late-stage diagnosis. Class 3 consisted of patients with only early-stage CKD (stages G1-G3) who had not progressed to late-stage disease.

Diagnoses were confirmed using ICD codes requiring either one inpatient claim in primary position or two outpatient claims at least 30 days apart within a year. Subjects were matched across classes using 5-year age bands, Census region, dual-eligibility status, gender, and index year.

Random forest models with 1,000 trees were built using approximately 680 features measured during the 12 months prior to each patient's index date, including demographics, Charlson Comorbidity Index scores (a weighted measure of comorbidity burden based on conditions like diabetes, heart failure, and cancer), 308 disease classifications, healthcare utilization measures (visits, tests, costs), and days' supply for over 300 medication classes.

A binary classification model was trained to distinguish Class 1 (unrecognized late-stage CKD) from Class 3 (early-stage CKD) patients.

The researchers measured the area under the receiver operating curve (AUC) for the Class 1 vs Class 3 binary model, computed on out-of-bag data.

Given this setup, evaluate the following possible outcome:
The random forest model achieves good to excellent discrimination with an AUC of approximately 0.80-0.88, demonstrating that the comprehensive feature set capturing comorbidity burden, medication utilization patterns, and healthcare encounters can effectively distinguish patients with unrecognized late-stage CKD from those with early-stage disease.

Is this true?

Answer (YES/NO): NO